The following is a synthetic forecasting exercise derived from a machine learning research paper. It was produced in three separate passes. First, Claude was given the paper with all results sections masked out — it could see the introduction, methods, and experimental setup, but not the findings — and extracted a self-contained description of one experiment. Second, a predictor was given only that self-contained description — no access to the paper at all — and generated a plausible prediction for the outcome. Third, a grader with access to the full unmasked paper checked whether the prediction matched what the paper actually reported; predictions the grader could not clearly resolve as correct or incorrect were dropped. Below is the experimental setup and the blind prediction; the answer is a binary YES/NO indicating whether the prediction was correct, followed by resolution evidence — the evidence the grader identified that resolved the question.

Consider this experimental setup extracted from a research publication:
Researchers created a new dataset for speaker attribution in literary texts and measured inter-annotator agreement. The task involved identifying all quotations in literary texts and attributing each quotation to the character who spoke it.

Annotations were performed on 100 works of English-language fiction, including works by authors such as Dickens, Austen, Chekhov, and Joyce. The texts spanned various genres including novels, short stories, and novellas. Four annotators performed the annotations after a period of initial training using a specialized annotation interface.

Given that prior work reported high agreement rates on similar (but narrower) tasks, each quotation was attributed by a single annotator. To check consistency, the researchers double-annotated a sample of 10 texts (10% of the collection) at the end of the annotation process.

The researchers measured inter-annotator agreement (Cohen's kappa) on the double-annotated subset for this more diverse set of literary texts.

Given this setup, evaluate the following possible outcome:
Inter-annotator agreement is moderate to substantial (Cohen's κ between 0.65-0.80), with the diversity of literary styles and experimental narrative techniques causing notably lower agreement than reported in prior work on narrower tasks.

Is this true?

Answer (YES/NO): NO